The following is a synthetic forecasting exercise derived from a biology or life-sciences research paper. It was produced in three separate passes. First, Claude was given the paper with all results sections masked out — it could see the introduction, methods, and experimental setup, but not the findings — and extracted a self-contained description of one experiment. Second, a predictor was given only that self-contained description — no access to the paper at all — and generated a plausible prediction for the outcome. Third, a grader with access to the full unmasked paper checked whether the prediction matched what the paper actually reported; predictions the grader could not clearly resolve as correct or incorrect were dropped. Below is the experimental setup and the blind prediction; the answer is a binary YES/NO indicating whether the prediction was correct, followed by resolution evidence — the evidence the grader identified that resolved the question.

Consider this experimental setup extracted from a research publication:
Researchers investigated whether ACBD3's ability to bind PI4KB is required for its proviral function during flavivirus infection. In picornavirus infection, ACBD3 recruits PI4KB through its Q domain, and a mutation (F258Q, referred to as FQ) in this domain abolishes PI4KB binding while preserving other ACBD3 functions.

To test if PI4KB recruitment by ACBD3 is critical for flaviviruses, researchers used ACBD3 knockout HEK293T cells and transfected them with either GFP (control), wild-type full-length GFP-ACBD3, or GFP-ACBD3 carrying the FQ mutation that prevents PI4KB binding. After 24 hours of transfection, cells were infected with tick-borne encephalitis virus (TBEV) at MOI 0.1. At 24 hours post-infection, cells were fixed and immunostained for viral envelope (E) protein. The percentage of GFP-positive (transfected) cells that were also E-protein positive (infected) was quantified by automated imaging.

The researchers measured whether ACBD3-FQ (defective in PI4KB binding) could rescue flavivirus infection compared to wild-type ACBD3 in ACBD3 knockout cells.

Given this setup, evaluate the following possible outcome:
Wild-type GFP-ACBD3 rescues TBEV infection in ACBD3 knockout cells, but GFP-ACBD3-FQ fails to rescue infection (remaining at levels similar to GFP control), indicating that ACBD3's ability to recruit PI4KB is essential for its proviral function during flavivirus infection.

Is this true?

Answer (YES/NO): NO